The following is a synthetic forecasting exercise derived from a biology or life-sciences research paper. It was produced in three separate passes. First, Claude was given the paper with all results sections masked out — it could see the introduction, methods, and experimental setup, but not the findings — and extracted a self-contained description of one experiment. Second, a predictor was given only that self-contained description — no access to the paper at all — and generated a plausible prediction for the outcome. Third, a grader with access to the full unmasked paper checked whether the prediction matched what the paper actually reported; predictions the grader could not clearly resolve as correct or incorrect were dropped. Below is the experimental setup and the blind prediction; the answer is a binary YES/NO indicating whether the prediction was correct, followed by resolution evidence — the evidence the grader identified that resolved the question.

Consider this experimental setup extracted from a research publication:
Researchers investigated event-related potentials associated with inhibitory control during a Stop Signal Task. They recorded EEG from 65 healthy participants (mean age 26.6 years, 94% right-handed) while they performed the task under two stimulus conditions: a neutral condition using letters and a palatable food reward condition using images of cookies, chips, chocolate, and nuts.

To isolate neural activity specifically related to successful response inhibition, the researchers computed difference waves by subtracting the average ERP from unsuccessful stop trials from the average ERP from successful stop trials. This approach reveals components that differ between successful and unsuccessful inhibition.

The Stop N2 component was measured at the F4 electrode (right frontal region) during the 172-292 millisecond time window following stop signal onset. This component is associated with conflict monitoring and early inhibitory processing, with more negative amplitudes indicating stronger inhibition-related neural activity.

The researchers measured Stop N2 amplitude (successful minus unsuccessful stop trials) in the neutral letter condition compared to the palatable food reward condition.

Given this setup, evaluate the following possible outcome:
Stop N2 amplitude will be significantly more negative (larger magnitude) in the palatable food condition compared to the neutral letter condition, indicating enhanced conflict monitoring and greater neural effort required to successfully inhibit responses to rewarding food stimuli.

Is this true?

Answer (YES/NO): NO